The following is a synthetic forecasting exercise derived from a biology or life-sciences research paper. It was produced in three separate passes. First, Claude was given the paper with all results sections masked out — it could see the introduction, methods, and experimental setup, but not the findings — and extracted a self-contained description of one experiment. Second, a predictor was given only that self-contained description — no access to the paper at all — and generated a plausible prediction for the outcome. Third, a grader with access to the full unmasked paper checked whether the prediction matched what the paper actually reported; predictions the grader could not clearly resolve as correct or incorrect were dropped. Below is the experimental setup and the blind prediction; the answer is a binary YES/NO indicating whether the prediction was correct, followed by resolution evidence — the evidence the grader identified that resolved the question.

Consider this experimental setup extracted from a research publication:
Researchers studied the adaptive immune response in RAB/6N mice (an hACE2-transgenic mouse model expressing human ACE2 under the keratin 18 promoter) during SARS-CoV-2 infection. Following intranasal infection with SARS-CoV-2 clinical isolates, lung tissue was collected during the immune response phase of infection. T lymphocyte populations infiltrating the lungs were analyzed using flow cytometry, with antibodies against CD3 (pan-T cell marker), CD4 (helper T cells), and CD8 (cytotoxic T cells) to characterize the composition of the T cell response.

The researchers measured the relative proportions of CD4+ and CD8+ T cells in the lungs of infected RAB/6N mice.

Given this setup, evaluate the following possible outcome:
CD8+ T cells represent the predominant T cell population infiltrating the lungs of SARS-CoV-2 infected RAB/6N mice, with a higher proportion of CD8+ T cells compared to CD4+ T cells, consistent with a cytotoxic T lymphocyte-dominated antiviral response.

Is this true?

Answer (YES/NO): NO